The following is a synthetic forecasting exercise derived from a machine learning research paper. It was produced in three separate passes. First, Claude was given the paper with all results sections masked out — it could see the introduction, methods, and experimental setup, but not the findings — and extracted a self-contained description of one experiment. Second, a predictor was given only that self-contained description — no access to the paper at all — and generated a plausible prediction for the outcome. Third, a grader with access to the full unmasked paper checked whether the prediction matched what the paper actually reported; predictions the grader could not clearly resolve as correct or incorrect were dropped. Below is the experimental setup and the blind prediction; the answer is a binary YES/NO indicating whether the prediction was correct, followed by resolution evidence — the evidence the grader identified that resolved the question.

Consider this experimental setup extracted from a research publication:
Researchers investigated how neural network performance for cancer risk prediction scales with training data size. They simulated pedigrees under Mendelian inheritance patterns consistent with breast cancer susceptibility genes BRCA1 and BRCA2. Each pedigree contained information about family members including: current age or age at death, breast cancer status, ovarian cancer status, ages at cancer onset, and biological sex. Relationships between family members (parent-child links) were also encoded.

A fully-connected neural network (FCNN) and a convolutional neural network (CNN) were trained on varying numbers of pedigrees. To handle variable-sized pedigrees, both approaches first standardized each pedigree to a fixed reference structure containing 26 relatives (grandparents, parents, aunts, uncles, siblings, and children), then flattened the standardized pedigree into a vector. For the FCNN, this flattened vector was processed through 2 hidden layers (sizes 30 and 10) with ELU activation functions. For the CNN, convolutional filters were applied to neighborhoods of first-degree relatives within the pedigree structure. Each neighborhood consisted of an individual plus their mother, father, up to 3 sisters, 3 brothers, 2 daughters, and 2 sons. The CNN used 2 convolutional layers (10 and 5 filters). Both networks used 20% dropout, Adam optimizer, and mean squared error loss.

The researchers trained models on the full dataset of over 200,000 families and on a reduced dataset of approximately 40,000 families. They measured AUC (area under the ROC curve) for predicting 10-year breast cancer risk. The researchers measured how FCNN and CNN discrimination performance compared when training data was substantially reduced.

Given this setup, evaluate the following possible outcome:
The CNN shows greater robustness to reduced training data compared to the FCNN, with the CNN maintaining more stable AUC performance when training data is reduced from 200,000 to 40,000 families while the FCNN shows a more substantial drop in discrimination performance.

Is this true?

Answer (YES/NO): YES